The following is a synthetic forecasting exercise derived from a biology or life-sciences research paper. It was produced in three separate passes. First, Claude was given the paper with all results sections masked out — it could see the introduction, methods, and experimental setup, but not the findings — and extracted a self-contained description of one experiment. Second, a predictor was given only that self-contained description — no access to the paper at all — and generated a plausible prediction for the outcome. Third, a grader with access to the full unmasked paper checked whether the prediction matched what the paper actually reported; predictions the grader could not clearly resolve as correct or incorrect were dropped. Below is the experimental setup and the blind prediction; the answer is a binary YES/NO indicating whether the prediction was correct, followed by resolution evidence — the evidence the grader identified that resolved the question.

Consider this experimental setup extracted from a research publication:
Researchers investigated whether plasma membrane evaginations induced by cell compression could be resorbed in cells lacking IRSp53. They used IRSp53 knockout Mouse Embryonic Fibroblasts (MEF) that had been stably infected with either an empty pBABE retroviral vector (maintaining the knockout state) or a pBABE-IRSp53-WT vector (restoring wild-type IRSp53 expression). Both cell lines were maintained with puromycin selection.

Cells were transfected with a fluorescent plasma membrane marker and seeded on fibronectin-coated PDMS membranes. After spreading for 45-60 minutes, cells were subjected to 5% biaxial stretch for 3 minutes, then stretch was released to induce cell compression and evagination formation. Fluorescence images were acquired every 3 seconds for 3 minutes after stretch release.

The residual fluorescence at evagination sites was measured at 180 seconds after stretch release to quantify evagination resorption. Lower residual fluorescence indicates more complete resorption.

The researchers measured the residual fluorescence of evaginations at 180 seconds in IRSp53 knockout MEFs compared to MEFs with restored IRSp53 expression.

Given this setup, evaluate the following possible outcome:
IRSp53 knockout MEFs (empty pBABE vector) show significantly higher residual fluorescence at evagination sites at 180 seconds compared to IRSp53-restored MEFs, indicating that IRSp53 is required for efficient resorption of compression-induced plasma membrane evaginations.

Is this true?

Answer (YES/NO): YES